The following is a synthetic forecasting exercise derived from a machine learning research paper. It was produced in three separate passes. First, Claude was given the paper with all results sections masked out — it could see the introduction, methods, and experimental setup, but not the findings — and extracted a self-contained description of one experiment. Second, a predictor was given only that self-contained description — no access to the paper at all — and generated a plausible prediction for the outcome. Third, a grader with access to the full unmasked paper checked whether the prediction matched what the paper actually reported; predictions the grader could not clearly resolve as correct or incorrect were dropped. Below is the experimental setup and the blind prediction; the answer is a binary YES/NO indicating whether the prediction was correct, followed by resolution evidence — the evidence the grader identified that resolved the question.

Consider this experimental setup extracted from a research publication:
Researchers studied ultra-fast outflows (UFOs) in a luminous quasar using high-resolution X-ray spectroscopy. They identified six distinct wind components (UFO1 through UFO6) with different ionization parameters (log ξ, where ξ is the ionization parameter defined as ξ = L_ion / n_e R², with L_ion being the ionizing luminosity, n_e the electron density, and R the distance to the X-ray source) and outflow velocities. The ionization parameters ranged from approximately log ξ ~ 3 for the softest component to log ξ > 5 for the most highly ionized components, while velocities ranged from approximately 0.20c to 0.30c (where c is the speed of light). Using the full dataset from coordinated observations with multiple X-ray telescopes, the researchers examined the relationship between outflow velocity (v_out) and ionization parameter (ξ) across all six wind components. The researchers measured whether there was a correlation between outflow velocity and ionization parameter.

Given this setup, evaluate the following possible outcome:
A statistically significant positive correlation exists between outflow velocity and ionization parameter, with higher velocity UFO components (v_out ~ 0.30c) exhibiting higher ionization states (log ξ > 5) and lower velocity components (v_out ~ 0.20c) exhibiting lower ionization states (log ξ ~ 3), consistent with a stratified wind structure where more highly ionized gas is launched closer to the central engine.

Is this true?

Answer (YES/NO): NO